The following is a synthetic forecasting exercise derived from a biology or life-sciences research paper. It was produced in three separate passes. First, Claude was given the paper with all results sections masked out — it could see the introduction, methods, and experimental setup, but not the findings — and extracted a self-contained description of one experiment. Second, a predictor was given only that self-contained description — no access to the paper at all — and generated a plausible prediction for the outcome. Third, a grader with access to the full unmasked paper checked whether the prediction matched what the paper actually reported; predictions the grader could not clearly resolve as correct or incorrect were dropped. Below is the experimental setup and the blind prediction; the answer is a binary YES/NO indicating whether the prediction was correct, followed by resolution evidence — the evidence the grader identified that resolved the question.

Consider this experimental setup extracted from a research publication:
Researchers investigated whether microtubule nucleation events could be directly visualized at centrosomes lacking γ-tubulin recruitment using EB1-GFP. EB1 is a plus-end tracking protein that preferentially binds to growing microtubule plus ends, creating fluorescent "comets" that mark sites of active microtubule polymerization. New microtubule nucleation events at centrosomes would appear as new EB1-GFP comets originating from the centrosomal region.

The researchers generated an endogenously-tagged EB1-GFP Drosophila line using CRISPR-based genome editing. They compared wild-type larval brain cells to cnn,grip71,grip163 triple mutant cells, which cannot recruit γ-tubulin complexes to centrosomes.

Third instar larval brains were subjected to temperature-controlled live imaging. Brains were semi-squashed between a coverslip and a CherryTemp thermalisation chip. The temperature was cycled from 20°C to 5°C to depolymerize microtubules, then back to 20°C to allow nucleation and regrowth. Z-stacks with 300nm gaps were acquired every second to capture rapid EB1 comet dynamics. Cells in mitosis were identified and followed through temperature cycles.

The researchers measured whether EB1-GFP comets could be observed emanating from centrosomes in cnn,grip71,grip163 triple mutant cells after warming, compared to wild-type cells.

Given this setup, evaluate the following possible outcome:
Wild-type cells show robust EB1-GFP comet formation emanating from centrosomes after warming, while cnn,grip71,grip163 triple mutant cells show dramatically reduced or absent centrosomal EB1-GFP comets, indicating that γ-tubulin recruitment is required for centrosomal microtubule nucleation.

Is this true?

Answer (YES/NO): NO